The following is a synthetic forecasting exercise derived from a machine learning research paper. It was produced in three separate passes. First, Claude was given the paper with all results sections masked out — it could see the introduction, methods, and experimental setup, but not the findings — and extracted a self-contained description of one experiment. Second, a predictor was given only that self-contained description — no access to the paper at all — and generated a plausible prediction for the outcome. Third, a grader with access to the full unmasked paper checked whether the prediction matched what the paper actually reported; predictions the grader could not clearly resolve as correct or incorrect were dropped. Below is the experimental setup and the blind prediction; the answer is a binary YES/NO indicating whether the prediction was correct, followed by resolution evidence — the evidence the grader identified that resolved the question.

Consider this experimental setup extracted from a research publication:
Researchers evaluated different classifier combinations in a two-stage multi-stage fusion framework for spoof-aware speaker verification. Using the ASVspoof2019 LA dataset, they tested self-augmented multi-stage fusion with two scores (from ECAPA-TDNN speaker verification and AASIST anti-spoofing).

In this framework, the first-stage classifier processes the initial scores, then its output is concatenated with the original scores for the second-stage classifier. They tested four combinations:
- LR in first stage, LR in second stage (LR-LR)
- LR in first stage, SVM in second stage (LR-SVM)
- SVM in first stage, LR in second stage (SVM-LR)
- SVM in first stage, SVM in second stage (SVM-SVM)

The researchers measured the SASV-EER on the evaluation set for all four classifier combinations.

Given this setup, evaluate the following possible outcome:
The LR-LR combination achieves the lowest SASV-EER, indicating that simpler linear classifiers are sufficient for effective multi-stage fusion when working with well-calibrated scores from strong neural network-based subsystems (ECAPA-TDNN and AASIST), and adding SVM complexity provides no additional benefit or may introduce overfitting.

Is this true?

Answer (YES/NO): YES